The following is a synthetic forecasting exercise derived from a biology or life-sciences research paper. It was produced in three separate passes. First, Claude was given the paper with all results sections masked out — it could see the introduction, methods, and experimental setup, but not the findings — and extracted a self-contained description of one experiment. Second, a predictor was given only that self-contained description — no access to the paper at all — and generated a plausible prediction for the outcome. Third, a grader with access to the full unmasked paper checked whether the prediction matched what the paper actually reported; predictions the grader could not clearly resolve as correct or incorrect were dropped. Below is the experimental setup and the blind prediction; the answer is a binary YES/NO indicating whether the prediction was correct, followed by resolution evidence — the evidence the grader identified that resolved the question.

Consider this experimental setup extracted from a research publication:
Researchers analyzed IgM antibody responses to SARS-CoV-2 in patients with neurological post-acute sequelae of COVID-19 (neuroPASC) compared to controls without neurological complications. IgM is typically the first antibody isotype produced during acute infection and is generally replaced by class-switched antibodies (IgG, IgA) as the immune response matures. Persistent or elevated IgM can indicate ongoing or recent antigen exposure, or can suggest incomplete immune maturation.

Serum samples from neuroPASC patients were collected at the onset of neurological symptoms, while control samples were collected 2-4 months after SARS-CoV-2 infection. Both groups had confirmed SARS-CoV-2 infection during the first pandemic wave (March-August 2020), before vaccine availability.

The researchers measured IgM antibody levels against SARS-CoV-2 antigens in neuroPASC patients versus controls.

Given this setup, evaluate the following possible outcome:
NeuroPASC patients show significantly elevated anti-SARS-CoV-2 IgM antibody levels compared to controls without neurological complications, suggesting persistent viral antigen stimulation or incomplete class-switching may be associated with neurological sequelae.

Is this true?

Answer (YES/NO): NO